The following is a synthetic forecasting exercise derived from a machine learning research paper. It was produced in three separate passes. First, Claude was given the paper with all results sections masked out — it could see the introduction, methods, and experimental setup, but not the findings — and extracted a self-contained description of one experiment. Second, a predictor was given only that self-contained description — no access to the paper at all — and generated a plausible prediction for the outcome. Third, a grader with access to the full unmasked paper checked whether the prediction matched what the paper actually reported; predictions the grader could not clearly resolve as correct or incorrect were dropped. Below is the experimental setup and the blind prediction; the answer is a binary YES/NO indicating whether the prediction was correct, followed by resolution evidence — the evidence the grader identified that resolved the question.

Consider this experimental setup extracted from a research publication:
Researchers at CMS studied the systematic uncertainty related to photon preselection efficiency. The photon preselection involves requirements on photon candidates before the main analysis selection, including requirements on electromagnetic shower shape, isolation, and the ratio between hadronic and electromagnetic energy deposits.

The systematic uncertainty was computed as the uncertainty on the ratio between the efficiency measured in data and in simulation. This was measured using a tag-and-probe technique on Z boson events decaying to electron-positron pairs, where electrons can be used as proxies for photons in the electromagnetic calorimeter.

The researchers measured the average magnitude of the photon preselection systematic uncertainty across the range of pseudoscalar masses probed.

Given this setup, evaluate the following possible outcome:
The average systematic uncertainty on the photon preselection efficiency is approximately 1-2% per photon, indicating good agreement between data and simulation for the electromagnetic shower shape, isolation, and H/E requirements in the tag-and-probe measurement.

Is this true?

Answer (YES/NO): NO